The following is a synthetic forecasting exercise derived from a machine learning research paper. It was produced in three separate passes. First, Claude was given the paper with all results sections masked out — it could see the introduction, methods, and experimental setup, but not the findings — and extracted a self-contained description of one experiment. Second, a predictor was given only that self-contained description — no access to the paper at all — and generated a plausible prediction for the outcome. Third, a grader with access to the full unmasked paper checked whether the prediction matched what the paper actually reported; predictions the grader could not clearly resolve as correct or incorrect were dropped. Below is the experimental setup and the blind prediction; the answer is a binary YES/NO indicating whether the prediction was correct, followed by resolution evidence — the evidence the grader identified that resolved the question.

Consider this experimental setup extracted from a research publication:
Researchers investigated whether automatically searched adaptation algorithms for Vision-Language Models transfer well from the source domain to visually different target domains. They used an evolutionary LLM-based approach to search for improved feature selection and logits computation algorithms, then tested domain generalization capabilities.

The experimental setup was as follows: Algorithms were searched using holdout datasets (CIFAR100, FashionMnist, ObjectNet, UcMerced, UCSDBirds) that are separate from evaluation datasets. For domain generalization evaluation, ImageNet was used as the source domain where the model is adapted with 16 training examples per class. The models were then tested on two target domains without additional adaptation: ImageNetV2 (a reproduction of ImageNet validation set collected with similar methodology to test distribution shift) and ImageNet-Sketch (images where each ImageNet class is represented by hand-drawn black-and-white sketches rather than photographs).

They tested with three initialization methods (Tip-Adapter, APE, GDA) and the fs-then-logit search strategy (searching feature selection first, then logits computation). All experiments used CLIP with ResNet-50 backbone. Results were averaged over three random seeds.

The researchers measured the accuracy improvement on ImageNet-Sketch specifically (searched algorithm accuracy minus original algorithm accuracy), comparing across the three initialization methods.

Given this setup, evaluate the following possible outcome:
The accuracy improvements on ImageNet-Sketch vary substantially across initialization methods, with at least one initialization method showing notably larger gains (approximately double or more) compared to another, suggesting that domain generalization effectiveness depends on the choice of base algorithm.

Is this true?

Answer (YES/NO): NO